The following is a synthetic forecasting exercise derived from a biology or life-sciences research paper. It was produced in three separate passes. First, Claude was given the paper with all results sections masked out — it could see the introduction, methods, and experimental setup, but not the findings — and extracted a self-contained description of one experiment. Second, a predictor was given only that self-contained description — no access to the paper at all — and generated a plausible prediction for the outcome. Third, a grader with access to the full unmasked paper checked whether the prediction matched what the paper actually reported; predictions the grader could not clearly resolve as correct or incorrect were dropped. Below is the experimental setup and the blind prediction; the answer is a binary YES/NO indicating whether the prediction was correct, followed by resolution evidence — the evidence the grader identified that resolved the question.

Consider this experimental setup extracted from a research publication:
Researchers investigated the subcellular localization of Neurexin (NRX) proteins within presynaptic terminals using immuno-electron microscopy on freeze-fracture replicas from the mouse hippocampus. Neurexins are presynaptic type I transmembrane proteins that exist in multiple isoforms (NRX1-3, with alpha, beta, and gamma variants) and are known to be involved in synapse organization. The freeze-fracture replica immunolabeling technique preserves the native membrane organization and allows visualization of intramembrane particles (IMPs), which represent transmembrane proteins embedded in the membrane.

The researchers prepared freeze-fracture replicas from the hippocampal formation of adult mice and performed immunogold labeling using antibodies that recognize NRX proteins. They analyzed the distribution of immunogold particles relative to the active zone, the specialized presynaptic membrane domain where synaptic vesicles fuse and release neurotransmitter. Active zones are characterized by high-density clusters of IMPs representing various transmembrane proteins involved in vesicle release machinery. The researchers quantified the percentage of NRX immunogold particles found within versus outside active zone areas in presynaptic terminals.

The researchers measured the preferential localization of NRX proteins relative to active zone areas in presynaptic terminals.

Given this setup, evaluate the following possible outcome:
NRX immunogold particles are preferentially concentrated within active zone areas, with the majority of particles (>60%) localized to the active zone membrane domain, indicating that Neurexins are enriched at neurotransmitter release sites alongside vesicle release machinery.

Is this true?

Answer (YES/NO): YES